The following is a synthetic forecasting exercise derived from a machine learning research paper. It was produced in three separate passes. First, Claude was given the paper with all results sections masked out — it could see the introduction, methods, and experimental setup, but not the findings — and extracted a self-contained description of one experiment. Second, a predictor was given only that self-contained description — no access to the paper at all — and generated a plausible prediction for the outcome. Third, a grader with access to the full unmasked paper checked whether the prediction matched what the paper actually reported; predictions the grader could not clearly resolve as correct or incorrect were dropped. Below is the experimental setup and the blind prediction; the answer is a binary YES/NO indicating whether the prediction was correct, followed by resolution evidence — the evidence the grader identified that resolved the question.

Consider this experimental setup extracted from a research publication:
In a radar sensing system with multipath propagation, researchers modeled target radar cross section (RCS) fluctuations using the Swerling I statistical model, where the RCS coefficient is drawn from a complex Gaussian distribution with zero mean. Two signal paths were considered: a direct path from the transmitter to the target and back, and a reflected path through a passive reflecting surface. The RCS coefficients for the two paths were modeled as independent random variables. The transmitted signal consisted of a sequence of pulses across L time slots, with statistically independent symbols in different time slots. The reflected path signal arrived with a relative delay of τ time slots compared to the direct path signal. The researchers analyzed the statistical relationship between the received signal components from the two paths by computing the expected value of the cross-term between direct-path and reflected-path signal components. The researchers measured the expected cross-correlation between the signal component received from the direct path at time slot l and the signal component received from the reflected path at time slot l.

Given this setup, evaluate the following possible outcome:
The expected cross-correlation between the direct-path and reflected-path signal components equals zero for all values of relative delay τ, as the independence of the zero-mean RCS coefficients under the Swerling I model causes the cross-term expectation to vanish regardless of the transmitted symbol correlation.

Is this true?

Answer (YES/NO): NO